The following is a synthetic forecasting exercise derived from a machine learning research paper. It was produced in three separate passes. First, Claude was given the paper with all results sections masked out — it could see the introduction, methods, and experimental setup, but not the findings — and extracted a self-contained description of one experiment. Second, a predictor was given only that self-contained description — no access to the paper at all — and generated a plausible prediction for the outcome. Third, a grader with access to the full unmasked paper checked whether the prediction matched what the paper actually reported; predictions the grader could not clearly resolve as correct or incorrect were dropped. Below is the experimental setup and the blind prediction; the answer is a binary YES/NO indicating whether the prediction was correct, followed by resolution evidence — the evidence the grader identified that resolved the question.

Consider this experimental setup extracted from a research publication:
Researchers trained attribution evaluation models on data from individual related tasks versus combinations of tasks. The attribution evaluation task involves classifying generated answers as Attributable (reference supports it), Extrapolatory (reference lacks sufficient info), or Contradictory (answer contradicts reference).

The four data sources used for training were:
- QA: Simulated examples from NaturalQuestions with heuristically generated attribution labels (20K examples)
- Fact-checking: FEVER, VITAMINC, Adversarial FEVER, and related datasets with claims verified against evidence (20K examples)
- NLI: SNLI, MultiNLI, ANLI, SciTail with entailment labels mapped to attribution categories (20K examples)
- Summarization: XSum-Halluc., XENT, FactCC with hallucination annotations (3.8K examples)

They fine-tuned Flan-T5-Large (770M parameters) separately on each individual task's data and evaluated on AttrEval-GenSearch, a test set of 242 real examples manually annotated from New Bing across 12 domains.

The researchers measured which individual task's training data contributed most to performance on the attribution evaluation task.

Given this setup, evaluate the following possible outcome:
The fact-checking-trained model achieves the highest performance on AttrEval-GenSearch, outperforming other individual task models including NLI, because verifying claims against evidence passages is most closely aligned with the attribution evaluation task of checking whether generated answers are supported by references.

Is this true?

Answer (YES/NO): NO